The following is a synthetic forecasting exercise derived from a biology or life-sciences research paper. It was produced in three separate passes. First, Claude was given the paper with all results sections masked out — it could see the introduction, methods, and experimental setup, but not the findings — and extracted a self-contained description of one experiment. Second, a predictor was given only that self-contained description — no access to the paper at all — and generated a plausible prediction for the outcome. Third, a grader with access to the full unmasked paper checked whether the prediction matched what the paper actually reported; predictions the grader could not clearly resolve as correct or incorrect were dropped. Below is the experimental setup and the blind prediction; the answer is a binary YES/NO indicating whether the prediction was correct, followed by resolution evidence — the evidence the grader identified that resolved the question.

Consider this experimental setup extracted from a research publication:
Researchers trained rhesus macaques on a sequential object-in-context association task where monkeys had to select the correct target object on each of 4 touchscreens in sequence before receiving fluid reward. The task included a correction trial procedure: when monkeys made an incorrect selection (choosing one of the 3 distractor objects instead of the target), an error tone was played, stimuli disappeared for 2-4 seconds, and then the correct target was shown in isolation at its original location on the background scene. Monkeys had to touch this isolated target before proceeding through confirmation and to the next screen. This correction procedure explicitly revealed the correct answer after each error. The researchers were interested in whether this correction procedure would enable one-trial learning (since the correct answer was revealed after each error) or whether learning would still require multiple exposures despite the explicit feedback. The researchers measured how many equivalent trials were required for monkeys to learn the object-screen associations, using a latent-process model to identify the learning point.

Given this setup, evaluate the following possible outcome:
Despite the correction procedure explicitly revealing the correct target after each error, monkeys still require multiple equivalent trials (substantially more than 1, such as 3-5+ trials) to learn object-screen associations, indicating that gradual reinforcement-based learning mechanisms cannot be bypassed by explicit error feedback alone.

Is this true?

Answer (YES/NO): NO